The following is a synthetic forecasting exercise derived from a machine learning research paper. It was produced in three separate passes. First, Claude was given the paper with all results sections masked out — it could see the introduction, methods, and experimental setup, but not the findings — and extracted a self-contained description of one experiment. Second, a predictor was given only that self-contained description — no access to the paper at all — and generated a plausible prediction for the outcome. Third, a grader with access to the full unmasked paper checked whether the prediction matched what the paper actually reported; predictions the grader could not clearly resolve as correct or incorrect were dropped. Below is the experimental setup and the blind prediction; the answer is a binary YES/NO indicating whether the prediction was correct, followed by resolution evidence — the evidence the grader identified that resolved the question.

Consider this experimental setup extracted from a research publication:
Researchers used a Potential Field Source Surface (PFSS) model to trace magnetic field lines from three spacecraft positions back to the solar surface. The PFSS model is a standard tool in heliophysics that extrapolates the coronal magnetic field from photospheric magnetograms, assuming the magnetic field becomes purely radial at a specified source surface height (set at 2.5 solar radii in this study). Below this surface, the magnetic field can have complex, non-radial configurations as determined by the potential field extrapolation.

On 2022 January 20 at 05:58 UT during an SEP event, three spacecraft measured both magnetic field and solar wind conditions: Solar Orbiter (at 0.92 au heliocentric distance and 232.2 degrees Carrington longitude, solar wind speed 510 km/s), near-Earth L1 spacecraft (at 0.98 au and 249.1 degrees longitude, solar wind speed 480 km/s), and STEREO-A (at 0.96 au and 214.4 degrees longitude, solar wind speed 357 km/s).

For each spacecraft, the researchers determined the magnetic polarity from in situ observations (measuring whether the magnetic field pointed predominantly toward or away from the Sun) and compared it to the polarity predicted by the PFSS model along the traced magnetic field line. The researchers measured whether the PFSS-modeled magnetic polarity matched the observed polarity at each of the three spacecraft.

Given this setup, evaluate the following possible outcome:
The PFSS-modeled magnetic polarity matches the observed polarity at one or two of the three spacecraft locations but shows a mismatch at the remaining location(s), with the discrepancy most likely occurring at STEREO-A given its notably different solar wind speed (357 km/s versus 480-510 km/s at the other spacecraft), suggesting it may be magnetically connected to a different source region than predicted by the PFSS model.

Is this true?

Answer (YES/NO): NO